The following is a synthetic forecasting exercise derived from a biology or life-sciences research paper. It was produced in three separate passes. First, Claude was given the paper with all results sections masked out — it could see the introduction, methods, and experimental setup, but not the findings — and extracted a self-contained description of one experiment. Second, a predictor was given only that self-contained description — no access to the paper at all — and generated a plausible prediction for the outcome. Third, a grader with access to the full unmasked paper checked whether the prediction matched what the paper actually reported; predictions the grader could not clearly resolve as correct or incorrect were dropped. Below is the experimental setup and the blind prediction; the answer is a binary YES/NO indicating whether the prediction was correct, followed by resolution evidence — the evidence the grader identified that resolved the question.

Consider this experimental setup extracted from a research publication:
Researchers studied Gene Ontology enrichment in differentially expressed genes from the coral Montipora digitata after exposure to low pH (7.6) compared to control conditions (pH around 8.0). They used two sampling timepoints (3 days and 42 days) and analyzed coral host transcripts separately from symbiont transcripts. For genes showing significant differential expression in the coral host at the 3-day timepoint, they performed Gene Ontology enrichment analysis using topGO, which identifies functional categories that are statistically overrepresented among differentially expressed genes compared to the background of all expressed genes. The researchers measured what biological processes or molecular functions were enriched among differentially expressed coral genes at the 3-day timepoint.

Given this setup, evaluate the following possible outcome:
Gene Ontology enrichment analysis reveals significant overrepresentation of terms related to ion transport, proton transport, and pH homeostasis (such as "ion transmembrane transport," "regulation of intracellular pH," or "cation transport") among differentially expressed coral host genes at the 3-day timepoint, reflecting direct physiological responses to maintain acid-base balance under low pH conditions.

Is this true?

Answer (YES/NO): NO